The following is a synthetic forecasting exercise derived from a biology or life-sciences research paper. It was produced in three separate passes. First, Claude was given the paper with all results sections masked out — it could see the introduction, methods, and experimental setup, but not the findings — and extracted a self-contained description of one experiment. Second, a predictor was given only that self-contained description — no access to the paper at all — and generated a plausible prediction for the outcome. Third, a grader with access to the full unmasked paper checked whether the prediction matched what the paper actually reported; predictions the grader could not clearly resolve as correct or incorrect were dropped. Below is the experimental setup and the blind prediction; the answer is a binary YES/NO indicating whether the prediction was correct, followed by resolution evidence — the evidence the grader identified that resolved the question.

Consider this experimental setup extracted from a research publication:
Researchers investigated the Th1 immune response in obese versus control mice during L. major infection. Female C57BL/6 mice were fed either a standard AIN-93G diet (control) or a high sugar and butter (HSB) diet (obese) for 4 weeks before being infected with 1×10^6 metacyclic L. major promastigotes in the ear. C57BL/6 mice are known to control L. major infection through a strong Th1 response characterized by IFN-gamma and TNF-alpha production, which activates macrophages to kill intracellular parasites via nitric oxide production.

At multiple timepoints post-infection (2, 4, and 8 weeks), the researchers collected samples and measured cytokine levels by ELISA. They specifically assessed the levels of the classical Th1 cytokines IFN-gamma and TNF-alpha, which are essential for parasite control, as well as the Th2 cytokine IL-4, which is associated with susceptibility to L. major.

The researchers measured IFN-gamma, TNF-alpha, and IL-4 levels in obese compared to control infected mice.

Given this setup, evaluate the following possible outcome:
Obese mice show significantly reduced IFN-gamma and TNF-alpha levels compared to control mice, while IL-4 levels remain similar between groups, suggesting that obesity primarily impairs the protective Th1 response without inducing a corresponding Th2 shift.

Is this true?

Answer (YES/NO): NO